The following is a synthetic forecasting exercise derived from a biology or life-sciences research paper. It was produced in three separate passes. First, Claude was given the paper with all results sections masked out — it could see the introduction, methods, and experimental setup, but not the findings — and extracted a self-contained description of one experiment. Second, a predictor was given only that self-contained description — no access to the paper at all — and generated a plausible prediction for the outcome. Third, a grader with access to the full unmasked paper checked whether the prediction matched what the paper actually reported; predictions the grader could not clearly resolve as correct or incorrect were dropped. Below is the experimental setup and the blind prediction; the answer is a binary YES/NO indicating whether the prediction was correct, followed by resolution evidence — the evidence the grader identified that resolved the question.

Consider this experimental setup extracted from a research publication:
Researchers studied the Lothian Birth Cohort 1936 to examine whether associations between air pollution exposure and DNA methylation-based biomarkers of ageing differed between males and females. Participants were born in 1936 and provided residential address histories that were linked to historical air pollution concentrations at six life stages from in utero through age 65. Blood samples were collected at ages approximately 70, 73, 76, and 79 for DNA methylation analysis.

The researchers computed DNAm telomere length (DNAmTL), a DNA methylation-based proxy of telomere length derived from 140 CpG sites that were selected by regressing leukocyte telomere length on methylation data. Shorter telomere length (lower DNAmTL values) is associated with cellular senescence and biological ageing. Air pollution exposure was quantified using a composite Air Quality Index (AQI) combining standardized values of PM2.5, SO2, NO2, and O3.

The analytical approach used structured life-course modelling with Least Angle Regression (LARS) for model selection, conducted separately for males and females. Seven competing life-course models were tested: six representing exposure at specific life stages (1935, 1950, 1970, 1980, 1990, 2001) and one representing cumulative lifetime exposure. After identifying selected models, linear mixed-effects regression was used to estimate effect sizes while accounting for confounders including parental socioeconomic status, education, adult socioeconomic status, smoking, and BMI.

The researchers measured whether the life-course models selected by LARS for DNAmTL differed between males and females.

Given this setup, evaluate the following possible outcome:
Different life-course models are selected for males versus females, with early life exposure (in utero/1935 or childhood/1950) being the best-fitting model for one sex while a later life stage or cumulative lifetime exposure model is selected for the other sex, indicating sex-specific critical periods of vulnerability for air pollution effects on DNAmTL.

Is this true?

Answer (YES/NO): YES